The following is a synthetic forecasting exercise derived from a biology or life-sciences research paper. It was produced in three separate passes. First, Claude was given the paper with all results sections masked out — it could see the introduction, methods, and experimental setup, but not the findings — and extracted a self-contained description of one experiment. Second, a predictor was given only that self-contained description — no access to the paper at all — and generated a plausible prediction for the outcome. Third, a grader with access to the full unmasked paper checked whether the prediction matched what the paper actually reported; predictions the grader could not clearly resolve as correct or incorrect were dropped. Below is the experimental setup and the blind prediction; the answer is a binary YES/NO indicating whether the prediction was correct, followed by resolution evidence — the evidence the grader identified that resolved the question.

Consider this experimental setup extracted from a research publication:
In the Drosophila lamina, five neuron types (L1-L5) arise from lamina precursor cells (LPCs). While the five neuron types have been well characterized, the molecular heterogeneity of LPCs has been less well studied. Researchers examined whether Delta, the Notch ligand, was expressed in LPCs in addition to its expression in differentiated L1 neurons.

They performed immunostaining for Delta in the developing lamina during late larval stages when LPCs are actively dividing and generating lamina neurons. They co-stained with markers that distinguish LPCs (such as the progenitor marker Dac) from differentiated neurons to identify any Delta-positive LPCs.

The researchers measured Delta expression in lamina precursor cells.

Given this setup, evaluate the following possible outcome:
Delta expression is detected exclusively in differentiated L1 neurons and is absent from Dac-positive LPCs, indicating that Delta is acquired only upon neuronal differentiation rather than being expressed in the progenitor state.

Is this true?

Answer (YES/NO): NO